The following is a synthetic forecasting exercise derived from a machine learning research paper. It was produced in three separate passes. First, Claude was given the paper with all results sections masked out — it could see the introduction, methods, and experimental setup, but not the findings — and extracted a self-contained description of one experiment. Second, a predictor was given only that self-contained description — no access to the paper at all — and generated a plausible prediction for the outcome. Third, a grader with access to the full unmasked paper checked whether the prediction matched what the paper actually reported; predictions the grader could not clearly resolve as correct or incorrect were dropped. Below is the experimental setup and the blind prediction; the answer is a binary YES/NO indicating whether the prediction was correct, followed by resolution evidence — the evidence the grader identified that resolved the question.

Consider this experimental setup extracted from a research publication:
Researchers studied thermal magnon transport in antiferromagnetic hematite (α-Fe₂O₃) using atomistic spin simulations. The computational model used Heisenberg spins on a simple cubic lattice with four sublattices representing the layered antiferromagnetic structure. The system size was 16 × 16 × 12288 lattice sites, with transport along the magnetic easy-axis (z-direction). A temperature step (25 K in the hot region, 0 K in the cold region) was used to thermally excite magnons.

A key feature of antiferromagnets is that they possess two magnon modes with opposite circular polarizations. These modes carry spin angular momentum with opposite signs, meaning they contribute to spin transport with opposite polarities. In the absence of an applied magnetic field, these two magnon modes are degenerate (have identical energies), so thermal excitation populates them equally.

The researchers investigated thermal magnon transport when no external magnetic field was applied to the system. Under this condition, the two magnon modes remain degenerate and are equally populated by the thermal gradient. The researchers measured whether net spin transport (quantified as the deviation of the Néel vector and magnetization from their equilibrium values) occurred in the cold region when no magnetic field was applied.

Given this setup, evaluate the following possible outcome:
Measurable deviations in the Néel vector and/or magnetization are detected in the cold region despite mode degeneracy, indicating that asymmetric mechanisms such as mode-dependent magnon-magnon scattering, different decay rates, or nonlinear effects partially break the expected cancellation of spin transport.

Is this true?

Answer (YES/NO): NO